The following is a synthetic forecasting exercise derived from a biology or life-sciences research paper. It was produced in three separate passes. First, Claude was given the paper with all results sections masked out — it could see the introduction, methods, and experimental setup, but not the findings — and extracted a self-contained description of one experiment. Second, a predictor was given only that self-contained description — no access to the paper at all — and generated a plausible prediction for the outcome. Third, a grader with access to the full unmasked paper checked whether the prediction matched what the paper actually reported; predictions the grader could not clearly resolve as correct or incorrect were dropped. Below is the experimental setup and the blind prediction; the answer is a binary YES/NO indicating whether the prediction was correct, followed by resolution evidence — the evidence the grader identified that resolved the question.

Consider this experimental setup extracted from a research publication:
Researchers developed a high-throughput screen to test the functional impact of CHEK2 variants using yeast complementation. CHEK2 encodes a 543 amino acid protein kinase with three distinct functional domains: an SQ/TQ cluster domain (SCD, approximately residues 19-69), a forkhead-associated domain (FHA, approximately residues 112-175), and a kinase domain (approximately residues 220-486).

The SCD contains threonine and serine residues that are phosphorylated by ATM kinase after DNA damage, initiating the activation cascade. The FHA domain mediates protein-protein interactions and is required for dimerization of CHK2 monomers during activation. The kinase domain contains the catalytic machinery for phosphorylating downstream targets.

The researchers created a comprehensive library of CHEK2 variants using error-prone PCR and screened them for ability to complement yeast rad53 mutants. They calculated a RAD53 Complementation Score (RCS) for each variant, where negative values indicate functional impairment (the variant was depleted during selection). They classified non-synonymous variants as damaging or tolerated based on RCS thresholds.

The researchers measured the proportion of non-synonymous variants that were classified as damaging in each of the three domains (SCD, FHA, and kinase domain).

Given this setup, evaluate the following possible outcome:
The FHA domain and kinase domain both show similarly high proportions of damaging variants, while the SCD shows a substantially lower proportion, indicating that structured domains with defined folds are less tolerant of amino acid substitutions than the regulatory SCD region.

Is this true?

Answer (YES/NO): NO